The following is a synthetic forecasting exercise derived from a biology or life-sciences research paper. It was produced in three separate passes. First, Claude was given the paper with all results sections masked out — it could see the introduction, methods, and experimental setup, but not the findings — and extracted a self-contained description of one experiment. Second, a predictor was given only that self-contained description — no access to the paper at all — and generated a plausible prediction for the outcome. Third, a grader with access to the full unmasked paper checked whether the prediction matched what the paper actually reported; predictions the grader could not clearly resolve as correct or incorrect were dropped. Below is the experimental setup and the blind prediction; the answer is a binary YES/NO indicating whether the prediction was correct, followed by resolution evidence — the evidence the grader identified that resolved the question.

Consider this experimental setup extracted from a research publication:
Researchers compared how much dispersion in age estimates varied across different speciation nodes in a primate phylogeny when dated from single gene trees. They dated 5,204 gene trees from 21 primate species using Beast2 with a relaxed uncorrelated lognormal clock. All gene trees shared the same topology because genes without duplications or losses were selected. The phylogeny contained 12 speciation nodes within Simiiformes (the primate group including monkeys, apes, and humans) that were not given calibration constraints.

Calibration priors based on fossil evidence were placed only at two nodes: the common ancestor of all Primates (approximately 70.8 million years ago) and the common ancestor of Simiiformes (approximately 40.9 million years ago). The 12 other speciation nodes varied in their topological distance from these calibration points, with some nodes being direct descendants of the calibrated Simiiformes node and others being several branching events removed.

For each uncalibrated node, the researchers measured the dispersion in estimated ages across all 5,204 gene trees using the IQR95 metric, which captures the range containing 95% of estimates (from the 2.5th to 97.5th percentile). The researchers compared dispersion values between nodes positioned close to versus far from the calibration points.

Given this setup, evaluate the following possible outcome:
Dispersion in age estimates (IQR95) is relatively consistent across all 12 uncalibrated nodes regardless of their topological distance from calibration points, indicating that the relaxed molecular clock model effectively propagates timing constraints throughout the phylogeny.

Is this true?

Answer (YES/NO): NO